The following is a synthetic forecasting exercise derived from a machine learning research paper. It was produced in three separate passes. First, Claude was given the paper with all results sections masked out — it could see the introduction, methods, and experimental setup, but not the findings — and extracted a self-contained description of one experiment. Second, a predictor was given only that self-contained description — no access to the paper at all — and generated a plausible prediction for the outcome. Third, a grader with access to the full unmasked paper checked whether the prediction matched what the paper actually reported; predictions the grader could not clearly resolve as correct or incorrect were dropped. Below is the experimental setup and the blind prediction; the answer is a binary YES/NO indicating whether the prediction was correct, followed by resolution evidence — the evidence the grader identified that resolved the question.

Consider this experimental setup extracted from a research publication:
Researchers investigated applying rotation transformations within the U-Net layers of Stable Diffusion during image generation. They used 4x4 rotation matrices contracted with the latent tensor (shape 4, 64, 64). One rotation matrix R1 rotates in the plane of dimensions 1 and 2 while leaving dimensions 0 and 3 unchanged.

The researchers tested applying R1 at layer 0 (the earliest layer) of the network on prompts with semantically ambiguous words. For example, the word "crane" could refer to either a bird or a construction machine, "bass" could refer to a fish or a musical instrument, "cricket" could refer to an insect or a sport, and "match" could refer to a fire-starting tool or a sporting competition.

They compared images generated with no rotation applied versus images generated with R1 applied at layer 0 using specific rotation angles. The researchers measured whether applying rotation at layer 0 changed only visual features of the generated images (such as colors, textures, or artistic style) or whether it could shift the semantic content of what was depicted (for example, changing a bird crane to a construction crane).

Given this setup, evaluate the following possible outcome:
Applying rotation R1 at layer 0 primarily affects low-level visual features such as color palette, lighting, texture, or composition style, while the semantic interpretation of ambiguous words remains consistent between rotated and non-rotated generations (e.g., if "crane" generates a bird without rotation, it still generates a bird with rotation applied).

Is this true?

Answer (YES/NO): NO